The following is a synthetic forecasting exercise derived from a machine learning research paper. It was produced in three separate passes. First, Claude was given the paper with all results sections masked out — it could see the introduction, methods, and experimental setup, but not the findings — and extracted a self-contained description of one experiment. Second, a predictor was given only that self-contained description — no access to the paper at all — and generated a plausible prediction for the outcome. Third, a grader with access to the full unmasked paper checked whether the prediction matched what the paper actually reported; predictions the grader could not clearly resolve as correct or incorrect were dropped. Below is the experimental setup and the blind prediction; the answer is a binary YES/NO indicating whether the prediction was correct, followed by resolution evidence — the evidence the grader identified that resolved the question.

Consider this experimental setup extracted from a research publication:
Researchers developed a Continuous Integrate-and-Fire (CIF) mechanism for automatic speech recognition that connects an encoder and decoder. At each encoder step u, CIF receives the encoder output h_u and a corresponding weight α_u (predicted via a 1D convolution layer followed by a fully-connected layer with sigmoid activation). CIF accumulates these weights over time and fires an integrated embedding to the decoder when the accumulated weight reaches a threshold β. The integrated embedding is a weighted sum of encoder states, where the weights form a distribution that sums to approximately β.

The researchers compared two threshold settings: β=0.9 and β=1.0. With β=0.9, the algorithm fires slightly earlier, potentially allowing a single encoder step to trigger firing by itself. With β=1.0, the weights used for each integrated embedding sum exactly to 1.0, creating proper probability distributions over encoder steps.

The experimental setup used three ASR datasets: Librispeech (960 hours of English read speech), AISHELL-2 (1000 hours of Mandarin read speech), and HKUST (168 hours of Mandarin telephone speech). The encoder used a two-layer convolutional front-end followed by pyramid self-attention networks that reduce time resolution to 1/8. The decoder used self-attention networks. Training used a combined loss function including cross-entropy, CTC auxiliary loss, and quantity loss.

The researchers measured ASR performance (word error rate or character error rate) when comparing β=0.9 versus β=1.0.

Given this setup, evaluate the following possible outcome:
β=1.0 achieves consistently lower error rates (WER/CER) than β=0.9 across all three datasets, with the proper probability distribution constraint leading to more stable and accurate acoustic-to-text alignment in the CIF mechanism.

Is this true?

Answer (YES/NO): NO